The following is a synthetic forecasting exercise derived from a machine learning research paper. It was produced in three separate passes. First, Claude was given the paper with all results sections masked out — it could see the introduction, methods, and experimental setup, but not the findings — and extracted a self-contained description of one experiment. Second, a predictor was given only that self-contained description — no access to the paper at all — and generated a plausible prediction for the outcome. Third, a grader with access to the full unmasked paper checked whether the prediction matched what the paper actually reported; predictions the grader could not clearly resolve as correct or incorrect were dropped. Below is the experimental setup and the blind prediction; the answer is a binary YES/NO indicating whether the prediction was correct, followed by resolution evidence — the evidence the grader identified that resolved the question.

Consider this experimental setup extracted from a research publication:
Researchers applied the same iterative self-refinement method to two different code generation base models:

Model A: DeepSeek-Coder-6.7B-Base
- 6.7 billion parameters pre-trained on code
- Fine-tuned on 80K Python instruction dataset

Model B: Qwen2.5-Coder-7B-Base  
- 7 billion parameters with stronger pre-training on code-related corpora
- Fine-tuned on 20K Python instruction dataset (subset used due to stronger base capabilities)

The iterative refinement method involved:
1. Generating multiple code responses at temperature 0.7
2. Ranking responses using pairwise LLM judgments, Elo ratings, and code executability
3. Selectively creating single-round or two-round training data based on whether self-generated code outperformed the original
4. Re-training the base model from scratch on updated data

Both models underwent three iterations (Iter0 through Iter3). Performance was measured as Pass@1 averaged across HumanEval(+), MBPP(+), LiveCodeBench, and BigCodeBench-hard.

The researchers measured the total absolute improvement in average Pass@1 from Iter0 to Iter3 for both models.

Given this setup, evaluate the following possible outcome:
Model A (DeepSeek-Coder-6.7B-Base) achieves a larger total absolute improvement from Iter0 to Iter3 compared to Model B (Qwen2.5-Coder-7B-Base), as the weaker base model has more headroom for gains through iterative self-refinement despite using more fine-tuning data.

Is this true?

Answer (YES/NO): NO